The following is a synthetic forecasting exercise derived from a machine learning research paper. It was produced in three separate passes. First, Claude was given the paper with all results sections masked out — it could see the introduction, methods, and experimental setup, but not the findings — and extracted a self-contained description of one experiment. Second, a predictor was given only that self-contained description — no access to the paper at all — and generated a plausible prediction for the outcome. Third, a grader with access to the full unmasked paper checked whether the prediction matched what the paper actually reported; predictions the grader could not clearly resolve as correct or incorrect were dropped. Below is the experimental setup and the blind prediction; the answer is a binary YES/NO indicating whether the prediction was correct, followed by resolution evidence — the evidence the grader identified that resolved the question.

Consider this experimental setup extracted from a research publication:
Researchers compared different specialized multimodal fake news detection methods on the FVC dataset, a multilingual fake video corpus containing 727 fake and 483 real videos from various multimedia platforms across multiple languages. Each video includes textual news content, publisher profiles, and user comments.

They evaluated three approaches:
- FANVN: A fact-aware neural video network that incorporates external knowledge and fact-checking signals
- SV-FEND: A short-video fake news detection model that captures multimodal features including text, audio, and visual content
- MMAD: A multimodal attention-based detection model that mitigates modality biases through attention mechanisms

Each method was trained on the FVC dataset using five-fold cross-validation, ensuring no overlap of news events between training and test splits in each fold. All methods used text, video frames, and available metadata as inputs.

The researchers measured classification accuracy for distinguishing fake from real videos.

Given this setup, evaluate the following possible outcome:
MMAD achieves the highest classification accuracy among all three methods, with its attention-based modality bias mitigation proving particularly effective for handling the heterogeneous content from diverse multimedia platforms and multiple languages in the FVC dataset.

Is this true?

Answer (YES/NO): YES